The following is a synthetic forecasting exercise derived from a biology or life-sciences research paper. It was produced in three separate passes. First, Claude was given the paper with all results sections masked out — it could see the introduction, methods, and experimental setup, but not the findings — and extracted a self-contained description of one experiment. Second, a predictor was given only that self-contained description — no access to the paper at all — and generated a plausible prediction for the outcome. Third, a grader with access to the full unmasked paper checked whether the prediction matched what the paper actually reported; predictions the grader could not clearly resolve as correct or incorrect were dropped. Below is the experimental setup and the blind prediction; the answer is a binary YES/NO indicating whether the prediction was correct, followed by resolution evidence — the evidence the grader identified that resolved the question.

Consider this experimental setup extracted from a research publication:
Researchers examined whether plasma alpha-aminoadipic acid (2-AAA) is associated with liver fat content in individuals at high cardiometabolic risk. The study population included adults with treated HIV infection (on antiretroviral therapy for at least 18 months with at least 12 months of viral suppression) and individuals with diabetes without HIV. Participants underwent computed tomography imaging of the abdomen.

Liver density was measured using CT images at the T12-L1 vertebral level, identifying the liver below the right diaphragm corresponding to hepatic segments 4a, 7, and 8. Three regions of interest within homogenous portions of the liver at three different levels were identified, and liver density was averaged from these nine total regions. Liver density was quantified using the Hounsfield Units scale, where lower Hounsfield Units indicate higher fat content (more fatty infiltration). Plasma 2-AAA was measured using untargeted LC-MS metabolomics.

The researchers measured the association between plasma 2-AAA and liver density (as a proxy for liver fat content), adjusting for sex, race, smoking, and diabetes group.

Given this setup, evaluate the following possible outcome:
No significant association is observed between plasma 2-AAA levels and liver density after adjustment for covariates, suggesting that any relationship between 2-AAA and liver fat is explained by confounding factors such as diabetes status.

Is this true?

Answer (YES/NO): NO